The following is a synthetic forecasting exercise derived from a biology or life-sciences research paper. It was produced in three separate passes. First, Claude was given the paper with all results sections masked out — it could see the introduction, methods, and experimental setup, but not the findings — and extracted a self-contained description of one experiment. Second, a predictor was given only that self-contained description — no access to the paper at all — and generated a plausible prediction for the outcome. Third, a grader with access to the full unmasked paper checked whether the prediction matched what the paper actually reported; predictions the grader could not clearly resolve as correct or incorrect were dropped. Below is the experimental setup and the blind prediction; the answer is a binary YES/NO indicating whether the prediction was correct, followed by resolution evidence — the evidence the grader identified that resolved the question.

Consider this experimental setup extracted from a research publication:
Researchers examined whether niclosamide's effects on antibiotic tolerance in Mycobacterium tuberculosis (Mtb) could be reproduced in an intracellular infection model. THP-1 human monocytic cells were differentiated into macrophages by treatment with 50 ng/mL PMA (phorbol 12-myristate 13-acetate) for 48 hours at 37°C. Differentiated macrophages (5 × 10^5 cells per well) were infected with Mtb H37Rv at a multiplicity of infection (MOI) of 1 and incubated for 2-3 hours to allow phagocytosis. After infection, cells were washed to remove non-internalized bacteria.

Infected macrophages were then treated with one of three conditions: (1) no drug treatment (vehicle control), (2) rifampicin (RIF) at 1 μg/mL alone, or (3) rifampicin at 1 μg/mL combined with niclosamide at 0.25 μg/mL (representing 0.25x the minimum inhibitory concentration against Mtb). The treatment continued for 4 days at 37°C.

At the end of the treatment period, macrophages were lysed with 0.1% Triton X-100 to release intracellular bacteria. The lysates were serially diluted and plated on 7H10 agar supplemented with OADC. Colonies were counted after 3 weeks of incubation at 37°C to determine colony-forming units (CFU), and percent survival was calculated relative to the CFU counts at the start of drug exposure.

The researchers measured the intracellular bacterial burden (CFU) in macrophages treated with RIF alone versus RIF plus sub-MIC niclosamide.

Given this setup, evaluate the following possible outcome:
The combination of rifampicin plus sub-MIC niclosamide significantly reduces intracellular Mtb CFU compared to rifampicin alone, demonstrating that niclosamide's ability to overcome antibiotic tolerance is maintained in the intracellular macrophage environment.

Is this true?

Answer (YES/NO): NO